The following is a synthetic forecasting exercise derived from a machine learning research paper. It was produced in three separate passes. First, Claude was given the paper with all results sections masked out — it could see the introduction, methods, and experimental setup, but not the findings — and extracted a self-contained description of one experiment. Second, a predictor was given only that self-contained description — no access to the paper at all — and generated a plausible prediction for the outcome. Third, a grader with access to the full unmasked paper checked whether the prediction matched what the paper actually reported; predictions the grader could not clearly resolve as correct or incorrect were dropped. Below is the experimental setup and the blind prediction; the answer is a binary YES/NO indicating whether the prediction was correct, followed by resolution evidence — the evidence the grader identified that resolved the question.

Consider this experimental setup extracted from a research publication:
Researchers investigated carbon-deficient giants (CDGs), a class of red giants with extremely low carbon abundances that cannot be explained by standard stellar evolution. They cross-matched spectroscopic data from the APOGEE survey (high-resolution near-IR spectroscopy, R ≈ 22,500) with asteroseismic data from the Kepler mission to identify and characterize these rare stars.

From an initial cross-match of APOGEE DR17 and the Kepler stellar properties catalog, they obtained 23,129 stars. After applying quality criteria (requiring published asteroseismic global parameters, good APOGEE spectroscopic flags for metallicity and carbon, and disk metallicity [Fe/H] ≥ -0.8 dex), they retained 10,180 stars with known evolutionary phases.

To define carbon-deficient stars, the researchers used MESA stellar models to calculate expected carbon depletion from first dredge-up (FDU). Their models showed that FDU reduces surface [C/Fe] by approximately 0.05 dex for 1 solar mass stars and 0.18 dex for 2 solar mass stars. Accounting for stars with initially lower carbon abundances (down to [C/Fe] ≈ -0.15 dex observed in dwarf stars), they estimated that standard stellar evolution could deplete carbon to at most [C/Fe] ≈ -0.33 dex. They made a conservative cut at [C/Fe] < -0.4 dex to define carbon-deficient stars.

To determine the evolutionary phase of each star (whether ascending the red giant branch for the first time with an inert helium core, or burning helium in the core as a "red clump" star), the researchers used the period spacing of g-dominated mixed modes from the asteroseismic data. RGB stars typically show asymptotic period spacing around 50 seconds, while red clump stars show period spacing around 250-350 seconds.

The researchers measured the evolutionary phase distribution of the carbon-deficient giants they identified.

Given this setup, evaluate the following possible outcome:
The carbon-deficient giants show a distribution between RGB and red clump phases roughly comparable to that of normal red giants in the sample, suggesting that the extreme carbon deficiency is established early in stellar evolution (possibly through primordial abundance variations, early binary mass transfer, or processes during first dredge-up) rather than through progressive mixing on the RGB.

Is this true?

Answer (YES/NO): NO